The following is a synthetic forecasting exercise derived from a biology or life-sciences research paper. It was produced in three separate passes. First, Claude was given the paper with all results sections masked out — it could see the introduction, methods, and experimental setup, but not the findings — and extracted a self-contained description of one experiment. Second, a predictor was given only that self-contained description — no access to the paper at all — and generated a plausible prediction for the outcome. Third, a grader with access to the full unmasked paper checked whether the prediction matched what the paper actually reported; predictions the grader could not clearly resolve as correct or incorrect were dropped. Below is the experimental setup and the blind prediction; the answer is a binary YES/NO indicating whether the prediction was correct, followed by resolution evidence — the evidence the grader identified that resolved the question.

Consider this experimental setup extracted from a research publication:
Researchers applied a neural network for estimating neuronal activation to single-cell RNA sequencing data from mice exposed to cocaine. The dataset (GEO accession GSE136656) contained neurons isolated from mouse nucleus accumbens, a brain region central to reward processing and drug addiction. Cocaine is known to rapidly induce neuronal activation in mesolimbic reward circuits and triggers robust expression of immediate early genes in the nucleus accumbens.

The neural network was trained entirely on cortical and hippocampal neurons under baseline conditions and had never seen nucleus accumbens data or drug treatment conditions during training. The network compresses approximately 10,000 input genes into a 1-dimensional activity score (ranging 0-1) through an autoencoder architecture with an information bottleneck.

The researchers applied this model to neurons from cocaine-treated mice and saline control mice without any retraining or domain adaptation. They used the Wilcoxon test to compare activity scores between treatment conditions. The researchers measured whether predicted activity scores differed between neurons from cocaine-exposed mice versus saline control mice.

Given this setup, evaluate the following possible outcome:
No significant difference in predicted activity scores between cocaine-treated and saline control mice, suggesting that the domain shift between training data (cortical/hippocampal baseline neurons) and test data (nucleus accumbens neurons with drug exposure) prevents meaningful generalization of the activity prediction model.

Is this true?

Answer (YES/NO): NO